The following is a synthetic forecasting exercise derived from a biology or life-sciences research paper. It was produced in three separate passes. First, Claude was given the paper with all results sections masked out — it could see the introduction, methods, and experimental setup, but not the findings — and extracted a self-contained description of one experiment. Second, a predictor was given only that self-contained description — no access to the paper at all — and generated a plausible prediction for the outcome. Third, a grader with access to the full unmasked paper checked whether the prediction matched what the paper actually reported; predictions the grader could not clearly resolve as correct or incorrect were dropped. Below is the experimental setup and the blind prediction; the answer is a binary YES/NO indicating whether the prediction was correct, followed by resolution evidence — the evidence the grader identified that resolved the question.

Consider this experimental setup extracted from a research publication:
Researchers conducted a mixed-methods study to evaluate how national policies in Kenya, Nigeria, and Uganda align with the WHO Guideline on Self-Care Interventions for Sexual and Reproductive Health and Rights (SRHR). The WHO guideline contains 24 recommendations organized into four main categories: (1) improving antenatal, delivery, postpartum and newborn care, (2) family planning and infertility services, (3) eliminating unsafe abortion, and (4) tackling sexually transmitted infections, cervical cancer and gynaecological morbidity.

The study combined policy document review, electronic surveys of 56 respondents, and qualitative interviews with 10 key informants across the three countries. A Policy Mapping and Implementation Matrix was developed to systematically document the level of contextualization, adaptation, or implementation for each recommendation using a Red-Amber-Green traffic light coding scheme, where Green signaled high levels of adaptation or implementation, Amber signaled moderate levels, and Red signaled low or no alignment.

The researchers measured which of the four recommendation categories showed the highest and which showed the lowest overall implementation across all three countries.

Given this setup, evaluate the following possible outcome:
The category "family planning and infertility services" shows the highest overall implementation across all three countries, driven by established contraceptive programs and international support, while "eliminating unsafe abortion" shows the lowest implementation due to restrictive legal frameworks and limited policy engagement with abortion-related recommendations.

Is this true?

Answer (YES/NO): YES